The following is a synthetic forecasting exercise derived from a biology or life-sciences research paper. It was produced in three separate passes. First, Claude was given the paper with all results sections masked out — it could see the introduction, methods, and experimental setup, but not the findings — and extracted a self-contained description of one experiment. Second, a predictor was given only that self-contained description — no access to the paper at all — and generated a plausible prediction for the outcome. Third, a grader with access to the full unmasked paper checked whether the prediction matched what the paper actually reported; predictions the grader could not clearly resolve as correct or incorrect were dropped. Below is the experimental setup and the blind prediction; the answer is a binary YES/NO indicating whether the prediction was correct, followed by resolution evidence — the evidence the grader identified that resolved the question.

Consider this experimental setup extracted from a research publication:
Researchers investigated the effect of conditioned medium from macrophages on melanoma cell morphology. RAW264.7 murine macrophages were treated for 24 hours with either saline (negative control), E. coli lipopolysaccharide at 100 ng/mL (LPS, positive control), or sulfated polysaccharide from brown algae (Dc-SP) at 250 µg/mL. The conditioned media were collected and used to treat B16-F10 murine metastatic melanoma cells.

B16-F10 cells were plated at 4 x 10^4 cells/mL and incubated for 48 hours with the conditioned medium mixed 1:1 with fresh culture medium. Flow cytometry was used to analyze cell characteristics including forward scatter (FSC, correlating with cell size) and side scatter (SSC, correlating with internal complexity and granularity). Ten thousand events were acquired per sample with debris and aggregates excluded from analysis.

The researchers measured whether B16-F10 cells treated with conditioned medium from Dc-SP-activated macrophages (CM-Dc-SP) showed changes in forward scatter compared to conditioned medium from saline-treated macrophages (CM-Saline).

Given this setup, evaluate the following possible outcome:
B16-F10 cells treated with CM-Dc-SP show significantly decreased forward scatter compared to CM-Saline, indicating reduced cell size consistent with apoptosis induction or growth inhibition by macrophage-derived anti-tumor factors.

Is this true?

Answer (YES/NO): YES